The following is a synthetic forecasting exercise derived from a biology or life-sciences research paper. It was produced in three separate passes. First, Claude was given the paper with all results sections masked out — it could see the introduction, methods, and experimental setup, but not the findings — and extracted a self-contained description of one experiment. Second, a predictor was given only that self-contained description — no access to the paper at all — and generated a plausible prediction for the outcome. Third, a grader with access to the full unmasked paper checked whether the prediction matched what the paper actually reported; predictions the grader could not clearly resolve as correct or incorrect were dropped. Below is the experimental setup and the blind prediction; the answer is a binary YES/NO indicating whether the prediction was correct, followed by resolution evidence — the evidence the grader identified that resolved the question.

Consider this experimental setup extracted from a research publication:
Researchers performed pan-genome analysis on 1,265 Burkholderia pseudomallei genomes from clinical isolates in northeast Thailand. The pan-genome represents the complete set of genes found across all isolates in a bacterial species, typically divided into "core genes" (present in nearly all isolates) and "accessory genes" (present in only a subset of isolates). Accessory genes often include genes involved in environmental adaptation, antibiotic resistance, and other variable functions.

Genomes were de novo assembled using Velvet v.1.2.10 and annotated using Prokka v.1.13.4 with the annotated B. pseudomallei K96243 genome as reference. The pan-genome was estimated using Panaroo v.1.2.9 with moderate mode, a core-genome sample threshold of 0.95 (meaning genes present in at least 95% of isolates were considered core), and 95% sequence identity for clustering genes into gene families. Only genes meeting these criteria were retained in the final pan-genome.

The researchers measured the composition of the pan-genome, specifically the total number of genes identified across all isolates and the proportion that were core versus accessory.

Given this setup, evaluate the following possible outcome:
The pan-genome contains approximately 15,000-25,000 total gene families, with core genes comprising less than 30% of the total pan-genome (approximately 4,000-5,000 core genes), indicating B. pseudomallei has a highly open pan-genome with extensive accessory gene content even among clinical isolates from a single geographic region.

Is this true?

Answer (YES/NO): NO